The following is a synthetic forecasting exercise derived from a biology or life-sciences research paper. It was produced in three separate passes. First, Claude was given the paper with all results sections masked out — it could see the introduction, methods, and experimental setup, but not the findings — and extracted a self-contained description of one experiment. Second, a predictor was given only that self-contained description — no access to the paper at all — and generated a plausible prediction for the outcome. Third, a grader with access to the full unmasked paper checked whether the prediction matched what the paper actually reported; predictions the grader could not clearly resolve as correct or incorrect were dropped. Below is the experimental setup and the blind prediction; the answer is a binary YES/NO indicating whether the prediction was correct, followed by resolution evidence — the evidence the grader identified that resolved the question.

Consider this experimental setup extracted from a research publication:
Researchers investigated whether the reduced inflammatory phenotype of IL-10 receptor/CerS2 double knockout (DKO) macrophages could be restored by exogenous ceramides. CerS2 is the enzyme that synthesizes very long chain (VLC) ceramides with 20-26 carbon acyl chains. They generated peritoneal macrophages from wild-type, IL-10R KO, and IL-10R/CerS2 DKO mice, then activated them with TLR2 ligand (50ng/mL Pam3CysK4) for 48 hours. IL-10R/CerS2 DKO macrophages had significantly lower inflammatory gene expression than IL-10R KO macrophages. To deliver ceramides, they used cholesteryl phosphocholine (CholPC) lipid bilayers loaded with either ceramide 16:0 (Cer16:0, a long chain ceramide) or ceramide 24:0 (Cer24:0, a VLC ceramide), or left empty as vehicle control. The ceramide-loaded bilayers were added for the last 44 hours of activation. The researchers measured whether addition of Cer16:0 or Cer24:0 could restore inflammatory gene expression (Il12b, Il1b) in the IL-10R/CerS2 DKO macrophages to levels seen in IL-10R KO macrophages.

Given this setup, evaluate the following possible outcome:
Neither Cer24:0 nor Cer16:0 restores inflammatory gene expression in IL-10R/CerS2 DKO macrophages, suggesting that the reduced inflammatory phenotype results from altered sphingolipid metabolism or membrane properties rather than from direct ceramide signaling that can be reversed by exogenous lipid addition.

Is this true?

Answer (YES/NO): NO